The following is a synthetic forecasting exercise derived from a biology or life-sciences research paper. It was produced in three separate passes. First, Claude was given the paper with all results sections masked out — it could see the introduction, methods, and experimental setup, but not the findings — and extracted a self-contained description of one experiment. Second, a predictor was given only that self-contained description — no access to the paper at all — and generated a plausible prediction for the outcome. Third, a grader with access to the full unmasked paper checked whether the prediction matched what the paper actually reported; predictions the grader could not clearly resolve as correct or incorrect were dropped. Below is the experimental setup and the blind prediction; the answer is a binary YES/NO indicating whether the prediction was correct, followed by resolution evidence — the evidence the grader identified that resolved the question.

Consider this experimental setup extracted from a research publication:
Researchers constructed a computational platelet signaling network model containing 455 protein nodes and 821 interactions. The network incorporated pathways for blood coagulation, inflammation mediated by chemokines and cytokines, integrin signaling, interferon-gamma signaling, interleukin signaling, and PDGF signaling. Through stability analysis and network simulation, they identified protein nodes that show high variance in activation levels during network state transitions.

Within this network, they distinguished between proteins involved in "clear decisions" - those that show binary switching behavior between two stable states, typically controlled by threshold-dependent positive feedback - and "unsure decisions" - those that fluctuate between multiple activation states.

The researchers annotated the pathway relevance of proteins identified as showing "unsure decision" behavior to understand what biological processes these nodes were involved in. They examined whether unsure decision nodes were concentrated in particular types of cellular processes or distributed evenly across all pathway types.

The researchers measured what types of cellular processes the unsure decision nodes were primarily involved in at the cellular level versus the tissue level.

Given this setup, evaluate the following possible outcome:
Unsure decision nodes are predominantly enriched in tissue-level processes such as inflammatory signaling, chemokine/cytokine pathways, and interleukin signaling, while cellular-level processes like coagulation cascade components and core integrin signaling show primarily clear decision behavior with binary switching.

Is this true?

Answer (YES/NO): NO